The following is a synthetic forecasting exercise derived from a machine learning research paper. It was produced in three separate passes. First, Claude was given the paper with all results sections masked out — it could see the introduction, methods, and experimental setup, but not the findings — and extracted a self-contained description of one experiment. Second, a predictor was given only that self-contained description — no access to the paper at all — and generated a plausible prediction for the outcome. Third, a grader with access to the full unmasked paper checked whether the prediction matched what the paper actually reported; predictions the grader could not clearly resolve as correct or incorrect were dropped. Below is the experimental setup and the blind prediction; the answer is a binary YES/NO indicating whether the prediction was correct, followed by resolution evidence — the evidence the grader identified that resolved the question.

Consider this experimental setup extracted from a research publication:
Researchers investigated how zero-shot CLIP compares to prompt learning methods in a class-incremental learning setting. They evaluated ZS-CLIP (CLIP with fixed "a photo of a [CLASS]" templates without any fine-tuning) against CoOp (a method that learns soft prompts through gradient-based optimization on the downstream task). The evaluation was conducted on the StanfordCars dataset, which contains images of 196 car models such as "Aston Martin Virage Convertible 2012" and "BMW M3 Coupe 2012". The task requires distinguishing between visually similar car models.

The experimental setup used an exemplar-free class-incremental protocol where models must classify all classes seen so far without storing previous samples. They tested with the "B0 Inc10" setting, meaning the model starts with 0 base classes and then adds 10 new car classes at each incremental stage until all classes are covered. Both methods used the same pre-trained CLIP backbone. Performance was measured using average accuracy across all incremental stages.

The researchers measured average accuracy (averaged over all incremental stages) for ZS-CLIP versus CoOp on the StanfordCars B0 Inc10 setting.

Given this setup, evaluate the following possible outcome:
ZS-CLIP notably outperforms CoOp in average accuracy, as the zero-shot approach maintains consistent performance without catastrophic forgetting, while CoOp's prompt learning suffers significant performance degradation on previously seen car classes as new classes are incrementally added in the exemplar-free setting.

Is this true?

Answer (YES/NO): YES